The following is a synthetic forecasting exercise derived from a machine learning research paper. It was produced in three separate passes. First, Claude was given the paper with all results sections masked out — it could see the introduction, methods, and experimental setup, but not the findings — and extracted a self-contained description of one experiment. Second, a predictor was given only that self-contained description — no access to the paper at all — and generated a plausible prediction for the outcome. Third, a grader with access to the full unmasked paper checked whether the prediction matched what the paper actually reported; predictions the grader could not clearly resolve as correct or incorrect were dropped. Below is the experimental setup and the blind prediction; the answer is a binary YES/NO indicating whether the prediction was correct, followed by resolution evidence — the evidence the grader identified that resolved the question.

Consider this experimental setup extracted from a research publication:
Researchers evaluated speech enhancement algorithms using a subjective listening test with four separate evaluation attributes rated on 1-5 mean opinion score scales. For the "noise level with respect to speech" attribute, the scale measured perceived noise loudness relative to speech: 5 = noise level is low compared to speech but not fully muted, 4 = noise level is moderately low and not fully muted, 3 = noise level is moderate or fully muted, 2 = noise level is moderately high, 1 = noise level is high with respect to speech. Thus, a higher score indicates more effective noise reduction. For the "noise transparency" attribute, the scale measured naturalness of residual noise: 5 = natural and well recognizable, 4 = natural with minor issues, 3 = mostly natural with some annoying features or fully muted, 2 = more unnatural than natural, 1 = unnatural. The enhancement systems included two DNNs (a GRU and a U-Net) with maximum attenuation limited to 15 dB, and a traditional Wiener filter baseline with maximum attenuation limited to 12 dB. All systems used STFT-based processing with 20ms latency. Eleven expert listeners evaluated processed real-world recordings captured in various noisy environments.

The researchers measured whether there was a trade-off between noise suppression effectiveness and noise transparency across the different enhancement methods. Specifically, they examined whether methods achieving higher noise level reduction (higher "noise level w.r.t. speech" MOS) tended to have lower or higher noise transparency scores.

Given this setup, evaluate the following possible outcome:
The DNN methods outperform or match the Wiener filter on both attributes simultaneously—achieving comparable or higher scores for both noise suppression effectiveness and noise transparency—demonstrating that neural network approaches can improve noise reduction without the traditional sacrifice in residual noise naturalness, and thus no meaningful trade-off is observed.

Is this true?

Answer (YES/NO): YES